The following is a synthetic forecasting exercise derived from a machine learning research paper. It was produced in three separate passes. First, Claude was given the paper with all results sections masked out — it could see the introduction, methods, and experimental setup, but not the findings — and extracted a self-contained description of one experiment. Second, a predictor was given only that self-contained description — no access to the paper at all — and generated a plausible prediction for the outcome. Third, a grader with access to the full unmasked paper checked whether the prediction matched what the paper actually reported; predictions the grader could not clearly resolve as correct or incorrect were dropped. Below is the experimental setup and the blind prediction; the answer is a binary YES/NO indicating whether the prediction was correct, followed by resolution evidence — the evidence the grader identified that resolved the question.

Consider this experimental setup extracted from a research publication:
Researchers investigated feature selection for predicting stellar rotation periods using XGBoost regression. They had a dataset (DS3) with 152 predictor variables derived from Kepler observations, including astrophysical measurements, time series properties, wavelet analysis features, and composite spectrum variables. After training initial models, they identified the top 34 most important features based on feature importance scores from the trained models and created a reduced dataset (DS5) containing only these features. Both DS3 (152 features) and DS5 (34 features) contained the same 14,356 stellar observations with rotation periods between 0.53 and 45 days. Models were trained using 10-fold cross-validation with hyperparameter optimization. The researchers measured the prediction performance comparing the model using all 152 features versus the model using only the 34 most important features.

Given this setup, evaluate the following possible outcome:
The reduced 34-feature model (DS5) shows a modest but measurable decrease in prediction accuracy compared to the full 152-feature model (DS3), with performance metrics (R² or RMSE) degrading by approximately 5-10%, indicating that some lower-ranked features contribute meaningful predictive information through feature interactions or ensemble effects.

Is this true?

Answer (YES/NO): NO